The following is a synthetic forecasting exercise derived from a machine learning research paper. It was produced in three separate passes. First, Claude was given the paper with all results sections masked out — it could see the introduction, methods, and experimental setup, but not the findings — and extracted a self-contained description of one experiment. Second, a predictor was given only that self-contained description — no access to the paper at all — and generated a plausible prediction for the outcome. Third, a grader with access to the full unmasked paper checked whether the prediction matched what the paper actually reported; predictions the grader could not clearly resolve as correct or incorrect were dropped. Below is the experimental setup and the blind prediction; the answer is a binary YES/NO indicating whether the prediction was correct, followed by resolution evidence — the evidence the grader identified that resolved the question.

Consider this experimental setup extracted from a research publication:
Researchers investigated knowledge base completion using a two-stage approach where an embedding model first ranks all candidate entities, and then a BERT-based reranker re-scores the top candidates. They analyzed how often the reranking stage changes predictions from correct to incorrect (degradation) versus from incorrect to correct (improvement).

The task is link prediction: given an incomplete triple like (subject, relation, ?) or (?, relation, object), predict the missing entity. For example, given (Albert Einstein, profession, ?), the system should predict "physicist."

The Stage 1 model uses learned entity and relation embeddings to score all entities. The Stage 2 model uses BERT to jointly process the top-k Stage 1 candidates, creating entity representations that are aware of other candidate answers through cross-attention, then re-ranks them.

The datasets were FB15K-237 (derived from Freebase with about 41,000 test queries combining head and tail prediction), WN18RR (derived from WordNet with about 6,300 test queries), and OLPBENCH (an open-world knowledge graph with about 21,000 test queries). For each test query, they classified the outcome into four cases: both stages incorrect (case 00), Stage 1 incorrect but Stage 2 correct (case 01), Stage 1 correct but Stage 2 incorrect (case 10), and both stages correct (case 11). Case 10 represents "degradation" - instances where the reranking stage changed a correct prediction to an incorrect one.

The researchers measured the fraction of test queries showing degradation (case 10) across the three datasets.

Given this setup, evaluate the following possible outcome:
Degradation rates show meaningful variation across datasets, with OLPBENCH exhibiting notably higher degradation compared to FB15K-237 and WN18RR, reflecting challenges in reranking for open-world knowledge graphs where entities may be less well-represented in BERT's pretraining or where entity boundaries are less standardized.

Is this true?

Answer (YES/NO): YES